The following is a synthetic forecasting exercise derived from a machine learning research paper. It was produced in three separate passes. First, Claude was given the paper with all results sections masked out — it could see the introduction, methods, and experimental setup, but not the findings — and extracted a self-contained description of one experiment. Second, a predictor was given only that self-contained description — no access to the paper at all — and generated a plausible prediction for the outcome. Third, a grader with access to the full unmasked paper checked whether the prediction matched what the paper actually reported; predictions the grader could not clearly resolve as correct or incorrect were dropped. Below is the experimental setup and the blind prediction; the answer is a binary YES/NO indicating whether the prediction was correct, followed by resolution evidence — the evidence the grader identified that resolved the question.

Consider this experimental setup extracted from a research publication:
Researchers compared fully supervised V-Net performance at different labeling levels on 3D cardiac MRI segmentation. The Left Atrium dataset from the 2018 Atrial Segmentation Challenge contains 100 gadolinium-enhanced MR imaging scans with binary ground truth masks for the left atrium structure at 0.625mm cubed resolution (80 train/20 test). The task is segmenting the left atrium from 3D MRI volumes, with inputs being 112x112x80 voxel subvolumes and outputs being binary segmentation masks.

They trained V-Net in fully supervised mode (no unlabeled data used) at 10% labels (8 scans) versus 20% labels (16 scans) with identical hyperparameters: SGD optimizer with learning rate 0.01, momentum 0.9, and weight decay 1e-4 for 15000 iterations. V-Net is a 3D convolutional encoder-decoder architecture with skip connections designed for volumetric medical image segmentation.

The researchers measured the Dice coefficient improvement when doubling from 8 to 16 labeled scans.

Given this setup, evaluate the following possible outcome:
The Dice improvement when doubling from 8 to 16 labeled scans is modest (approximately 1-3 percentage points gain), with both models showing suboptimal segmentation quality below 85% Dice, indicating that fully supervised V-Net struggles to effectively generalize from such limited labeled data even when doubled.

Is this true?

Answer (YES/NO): NO